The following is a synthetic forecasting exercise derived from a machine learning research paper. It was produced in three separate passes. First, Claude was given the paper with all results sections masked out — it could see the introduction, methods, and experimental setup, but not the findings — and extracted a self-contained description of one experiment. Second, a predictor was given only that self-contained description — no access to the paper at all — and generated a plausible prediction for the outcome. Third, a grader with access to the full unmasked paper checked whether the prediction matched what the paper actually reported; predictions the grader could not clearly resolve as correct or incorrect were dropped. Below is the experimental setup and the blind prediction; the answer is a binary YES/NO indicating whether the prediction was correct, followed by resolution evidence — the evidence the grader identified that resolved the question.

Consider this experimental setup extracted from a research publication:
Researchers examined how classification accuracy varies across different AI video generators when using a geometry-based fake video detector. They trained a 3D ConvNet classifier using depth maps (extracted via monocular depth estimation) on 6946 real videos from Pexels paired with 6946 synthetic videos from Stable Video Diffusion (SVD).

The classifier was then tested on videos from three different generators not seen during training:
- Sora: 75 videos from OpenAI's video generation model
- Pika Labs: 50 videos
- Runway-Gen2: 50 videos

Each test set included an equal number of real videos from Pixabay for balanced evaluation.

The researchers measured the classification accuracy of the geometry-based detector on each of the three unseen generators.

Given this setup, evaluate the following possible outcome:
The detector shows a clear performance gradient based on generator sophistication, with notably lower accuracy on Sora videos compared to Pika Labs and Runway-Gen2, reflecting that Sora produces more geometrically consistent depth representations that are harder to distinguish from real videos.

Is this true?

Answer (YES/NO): NO